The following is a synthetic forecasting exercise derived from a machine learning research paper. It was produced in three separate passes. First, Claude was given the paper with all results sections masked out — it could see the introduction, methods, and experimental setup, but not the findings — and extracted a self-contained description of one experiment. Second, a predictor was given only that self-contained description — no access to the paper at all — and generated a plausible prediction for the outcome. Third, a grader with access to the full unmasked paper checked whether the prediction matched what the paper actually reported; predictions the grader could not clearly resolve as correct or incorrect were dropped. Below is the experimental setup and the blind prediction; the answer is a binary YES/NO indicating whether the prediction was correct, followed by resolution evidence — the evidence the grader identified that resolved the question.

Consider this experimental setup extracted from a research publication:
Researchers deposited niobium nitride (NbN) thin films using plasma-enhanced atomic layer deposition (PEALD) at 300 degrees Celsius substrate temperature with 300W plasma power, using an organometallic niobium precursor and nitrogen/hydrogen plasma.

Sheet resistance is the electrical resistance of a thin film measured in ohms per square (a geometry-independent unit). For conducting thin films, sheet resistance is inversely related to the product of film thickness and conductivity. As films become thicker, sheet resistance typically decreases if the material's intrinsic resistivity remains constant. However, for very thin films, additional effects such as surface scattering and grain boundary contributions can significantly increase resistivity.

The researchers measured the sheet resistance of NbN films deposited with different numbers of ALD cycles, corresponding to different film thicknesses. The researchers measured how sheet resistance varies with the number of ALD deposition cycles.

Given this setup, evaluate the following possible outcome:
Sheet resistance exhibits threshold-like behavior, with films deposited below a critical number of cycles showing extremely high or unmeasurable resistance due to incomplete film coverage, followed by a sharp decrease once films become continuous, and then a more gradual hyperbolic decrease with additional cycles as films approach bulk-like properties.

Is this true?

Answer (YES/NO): NO